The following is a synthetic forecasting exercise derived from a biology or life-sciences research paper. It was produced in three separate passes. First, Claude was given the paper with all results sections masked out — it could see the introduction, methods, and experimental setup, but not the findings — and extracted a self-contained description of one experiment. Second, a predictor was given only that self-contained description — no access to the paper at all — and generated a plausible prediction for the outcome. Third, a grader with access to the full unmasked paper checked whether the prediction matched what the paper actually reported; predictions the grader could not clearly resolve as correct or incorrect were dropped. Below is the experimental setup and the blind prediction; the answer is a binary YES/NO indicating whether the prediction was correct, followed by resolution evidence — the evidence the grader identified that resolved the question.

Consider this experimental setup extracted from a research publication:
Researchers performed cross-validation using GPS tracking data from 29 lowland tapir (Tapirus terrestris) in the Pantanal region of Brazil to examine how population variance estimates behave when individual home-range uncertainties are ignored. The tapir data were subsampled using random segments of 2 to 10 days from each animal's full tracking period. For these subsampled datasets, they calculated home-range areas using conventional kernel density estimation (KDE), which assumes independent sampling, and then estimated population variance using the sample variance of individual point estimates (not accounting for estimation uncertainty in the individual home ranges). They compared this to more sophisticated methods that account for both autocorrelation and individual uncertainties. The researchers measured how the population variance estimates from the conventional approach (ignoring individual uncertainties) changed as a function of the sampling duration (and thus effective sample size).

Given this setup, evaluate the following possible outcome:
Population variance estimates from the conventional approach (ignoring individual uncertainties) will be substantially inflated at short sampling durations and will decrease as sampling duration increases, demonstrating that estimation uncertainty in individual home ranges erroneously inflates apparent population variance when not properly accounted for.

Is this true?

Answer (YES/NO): YES